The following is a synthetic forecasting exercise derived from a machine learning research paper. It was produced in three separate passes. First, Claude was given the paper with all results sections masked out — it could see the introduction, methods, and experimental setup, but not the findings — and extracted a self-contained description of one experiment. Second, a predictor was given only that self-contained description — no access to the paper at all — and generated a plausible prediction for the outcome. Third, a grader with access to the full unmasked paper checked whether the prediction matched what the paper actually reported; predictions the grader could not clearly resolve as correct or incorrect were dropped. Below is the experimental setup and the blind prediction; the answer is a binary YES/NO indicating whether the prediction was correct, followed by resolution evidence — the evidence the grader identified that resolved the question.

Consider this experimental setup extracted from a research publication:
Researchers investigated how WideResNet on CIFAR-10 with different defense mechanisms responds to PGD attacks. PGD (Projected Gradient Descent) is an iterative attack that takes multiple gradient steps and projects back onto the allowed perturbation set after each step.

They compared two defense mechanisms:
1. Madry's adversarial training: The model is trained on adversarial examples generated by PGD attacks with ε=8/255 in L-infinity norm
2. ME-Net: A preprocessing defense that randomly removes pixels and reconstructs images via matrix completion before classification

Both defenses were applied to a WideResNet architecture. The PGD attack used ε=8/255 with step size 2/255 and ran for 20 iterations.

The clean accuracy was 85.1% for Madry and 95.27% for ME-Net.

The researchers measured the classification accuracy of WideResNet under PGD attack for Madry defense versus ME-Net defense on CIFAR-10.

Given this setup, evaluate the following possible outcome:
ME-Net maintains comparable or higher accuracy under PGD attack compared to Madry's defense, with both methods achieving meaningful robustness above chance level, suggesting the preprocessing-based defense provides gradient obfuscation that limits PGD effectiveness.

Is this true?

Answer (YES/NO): NO